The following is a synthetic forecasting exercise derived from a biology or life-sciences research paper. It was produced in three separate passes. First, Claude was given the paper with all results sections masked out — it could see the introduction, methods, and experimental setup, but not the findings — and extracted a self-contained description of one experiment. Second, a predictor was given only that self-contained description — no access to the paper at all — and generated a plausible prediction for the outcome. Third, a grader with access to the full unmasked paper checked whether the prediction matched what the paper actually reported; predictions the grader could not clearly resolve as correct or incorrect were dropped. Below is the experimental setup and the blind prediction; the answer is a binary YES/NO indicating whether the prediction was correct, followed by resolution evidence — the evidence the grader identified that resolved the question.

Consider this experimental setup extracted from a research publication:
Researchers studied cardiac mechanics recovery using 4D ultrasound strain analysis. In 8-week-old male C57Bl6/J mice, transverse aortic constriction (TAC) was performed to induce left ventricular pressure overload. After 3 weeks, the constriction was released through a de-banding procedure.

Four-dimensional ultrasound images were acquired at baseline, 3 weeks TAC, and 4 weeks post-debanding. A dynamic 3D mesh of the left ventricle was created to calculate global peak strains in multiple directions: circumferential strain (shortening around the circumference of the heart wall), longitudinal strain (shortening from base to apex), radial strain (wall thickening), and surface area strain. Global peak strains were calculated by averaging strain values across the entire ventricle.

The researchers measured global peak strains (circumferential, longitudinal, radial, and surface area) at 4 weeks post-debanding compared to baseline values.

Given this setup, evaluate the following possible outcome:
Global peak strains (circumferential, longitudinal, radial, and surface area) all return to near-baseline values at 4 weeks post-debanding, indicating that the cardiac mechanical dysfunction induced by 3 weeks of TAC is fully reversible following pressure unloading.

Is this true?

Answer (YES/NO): YES